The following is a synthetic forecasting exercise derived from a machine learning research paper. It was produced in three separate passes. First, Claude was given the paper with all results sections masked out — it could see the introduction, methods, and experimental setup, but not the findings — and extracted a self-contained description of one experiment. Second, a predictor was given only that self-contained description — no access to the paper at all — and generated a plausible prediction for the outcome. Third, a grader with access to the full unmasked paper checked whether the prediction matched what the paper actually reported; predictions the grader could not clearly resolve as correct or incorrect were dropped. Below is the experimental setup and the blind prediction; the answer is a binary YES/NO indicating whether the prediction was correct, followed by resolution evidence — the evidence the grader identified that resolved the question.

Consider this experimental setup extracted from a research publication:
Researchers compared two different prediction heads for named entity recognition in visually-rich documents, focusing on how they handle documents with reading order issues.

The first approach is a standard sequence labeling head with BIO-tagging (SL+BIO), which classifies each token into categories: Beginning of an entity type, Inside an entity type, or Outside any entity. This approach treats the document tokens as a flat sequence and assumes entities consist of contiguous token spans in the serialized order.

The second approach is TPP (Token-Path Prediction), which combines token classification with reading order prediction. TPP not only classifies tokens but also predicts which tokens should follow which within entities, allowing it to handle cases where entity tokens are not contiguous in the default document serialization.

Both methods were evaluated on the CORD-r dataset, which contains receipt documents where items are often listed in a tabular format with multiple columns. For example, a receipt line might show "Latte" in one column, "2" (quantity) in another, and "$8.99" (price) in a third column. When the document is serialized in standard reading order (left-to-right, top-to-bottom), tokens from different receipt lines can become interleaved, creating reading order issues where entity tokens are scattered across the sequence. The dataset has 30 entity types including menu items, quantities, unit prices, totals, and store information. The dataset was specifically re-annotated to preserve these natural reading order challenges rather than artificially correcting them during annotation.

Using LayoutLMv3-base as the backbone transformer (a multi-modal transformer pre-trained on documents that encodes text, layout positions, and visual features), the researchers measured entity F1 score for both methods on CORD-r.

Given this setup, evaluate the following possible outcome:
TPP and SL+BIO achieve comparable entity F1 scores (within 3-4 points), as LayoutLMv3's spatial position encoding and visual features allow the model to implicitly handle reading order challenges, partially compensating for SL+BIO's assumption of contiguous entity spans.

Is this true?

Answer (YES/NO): NO